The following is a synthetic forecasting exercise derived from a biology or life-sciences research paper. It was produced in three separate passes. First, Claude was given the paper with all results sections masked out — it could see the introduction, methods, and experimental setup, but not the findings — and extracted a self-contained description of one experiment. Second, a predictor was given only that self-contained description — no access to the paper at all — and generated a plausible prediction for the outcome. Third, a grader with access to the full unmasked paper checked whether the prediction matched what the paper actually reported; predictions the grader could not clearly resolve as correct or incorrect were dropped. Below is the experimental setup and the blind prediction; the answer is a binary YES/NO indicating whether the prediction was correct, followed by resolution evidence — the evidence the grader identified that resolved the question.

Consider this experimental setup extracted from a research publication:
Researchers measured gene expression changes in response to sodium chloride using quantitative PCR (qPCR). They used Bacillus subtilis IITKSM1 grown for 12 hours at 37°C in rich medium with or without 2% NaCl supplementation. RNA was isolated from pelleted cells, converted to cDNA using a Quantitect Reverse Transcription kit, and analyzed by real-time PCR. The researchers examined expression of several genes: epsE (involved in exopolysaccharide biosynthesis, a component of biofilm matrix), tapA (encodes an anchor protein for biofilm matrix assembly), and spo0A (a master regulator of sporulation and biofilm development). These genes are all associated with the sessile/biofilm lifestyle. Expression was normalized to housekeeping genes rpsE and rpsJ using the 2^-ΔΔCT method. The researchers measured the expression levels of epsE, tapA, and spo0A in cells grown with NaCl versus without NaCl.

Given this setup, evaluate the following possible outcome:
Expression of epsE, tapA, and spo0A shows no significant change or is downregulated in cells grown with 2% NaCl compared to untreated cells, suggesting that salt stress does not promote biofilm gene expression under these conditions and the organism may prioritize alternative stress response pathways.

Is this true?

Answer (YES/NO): YES